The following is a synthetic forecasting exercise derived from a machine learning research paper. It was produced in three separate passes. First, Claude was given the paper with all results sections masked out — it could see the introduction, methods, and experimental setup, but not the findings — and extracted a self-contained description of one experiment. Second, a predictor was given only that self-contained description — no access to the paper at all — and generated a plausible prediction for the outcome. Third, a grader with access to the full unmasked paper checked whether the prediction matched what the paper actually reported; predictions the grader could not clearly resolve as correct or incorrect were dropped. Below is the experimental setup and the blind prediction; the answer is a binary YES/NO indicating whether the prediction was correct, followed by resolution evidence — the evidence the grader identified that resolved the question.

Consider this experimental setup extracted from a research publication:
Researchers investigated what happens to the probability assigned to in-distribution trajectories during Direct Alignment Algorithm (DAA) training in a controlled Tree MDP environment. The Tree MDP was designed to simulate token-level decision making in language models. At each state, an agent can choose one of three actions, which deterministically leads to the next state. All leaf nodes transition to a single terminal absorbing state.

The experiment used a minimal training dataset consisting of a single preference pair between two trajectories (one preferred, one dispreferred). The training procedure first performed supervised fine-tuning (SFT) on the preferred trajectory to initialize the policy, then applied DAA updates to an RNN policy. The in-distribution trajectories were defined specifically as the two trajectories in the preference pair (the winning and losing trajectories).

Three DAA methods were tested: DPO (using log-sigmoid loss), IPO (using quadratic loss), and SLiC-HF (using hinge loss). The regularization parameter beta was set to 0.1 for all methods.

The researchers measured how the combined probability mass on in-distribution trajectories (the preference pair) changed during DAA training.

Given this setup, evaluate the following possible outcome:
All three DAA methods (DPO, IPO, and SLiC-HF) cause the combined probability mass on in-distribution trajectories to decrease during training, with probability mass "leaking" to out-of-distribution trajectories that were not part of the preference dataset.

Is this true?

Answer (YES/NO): YES